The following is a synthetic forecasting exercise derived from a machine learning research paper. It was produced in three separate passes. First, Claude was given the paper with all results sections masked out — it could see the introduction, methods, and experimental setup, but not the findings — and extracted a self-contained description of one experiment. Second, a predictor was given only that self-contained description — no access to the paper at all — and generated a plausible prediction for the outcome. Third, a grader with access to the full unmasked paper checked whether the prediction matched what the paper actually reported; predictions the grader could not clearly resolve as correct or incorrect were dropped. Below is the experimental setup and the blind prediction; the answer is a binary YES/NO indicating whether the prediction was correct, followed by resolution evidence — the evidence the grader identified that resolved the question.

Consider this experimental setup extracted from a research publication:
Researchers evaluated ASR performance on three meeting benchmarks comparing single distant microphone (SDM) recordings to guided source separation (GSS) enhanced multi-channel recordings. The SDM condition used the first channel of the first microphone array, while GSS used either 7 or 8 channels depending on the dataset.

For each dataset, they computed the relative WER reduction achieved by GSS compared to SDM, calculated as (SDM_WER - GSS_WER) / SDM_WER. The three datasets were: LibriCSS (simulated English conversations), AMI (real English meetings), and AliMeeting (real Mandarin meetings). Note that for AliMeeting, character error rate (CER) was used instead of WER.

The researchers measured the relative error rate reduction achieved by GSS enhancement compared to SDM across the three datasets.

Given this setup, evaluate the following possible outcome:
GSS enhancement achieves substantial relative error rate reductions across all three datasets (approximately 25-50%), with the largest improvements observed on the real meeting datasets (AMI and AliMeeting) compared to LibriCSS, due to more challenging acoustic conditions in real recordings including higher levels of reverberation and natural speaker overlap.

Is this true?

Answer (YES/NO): NO